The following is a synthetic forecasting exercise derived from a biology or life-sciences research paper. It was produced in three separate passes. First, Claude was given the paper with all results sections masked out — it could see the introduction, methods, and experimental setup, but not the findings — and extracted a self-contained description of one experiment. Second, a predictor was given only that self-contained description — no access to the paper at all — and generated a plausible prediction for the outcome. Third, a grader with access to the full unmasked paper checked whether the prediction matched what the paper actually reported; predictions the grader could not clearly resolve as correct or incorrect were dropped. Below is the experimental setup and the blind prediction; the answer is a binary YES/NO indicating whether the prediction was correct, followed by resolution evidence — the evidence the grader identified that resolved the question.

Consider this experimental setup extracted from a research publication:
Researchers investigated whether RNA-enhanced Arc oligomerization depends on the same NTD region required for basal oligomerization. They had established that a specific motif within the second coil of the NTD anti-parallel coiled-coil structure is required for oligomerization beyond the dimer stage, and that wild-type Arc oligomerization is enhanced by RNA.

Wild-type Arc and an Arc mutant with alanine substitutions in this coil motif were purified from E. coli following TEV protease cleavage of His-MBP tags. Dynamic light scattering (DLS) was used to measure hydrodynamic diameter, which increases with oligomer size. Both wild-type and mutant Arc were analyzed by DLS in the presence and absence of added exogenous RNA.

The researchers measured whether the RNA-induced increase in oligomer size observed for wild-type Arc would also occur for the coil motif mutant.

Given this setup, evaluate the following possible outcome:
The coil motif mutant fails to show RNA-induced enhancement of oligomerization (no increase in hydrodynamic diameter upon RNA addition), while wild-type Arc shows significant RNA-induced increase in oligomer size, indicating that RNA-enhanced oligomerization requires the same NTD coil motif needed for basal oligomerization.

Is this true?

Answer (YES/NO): YES